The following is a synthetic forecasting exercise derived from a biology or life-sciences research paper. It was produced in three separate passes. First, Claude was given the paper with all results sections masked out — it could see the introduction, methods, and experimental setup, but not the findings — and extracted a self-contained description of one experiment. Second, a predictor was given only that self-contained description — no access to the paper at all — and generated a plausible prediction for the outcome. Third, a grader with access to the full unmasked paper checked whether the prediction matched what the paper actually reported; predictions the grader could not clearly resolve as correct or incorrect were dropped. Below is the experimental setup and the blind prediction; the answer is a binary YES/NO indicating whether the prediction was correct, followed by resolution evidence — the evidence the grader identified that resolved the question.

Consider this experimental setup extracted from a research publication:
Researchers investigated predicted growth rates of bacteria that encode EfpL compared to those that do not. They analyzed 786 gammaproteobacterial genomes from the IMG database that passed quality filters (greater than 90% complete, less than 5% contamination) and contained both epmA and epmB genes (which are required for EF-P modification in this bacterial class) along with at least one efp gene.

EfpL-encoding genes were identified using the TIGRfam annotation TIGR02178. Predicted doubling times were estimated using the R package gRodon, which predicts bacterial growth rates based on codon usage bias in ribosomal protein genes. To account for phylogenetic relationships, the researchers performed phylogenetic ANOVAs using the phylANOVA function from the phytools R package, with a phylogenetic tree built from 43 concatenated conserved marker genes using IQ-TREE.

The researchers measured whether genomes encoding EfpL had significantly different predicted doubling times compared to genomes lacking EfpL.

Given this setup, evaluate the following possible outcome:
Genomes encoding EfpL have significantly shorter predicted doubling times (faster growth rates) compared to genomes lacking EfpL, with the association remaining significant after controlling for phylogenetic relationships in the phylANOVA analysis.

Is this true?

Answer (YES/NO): YES